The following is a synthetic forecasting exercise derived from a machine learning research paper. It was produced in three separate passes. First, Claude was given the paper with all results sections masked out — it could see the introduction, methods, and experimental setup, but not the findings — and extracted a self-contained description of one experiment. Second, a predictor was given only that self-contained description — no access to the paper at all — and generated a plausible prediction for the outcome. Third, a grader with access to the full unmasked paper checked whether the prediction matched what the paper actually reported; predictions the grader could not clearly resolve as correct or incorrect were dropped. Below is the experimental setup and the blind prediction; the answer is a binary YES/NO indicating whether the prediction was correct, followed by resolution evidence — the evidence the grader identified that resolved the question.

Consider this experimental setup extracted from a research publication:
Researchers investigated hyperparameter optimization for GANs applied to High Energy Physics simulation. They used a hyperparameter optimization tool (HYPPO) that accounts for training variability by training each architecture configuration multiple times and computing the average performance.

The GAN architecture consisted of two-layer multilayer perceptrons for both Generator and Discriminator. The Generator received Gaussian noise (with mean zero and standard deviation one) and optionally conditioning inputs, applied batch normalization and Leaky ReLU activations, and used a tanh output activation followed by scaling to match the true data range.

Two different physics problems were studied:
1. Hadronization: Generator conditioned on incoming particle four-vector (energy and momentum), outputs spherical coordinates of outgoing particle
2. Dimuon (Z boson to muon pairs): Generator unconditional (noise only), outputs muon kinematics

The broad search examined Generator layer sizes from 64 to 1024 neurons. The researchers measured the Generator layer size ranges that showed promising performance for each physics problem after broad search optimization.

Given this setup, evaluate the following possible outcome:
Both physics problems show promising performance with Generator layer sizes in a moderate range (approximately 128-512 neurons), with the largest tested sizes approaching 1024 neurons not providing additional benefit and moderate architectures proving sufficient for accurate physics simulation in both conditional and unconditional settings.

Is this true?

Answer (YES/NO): NO